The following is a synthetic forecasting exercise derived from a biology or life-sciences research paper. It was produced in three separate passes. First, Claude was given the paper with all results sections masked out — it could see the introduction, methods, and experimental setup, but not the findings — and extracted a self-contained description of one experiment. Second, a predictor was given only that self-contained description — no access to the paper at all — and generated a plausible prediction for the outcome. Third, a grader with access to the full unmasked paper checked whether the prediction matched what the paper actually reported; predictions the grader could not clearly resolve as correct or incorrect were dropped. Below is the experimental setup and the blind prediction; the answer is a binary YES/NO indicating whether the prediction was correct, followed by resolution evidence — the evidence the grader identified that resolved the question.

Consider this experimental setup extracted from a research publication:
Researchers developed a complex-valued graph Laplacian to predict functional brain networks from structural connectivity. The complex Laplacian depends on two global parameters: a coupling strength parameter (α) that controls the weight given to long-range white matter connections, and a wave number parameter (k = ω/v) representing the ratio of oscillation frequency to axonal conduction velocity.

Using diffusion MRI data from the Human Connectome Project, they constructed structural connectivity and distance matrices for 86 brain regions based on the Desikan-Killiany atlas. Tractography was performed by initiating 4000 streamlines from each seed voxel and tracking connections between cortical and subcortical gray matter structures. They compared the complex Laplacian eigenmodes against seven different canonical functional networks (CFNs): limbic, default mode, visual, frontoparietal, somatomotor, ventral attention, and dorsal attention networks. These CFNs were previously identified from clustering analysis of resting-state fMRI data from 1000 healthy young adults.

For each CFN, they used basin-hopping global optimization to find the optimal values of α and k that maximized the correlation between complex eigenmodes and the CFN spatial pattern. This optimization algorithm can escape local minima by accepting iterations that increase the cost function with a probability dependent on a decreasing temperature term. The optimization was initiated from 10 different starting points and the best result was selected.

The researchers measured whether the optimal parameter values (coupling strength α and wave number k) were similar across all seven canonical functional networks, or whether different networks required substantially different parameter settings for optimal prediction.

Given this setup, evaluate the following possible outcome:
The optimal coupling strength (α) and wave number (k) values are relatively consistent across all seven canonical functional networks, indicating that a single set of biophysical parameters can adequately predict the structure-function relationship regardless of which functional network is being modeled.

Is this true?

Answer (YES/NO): NO